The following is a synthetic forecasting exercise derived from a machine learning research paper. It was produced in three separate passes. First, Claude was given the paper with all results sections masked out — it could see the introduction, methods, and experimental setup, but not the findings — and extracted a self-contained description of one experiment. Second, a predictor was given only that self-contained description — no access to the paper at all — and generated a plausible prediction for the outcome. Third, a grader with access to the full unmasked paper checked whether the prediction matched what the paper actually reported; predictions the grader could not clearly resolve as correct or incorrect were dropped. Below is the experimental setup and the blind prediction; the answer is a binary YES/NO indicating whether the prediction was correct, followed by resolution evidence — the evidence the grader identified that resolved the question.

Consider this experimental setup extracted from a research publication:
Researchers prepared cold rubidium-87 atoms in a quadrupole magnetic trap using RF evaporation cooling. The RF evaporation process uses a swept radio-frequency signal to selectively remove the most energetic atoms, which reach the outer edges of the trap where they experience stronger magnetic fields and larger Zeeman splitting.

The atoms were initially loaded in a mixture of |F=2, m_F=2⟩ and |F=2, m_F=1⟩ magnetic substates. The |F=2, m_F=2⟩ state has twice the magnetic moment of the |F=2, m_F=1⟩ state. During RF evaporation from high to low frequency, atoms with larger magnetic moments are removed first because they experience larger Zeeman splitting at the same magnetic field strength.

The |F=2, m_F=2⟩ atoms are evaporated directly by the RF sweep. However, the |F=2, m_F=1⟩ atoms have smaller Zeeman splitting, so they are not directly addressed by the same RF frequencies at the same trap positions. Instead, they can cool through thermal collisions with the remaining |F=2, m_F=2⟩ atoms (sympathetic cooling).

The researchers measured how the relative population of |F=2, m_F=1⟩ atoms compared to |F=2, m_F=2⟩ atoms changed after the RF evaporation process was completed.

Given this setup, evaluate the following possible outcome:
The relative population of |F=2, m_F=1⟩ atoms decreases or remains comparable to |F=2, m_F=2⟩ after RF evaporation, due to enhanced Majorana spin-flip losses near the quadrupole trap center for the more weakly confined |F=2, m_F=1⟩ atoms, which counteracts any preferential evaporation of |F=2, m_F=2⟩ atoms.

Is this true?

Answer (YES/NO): NO